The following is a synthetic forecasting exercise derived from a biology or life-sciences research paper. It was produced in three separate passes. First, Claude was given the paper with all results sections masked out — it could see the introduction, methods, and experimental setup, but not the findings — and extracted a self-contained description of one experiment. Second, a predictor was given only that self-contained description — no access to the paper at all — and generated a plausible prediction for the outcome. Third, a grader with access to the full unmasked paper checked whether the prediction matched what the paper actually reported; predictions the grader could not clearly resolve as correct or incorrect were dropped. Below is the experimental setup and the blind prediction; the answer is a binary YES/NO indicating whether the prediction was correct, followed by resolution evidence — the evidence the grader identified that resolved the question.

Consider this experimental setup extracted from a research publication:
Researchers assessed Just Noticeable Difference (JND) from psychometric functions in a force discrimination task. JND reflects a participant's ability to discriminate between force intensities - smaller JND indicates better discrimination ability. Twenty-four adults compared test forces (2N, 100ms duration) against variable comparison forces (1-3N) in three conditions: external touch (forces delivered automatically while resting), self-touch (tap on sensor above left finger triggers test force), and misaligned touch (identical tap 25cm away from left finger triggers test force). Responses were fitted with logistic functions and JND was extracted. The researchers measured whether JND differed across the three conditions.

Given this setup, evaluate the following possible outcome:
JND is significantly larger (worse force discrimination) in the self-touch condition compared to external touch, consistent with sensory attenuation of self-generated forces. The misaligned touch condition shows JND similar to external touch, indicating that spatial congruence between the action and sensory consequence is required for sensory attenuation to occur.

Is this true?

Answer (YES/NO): NO